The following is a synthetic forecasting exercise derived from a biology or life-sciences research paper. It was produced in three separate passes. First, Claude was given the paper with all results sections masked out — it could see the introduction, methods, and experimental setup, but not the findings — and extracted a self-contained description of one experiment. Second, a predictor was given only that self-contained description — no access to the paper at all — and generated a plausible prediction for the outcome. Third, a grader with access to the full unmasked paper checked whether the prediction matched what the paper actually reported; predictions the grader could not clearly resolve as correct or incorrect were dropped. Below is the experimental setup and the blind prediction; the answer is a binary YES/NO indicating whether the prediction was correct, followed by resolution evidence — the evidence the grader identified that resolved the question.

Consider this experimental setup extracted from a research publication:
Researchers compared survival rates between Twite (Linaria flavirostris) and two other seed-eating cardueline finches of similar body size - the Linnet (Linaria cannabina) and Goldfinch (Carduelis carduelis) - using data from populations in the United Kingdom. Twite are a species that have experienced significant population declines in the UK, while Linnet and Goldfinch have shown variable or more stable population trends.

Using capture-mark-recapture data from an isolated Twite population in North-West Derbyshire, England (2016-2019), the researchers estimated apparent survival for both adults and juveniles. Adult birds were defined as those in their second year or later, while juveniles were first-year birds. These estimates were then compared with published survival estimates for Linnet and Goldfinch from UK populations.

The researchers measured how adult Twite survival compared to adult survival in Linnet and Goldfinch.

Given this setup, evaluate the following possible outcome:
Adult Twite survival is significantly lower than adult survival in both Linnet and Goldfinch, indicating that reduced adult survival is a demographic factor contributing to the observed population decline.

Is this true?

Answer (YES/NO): NO